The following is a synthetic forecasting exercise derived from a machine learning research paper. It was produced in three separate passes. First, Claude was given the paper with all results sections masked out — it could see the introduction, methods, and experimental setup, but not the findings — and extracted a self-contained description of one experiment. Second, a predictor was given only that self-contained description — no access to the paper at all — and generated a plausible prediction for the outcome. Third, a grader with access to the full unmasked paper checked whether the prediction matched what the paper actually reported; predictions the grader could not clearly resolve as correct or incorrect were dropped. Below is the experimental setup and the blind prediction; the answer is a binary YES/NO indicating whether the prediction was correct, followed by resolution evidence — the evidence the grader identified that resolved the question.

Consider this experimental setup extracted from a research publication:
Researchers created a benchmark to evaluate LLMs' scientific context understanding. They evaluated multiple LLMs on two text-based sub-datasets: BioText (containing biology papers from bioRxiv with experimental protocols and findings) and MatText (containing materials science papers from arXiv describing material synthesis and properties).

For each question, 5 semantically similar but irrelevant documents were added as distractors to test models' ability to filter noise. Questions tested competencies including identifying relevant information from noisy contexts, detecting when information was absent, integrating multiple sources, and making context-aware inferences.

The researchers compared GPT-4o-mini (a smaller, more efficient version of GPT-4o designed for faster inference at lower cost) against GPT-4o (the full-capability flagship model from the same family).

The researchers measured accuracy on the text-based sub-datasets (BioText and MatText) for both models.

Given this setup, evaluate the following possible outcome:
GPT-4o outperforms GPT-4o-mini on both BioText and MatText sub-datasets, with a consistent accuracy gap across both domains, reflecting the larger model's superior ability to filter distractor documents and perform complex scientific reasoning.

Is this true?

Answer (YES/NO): NO